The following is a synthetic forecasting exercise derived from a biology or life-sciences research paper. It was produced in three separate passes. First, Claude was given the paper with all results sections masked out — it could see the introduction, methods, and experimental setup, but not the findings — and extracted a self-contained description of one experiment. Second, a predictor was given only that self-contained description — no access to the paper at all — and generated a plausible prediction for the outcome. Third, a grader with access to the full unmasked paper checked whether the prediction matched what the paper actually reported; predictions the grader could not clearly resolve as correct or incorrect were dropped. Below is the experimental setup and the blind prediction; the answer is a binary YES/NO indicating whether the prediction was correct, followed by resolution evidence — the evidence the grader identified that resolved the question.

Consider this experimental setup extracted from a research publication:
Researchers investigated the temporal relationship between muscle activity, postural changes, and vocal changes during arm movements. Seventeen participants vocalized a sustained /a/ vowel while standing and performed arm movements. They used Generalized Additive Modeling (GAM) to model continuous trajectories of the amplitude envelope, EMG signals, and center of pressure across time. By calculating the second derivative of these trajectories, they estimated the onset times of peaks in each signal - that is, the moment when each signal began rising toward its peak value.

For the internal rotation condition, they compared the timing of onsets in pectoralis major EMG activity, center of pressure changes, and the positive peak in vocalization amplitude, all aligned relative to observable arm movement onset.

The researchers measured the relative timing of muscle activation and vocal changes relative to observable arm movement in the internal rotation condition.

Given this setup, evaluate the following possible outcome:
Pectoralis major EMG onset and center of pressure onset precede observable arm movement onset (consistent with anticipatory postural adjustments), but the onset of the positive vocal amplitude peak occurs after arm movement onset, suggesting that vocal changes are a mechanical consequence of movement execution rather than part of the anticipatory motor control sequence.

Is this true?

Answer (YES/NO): NO